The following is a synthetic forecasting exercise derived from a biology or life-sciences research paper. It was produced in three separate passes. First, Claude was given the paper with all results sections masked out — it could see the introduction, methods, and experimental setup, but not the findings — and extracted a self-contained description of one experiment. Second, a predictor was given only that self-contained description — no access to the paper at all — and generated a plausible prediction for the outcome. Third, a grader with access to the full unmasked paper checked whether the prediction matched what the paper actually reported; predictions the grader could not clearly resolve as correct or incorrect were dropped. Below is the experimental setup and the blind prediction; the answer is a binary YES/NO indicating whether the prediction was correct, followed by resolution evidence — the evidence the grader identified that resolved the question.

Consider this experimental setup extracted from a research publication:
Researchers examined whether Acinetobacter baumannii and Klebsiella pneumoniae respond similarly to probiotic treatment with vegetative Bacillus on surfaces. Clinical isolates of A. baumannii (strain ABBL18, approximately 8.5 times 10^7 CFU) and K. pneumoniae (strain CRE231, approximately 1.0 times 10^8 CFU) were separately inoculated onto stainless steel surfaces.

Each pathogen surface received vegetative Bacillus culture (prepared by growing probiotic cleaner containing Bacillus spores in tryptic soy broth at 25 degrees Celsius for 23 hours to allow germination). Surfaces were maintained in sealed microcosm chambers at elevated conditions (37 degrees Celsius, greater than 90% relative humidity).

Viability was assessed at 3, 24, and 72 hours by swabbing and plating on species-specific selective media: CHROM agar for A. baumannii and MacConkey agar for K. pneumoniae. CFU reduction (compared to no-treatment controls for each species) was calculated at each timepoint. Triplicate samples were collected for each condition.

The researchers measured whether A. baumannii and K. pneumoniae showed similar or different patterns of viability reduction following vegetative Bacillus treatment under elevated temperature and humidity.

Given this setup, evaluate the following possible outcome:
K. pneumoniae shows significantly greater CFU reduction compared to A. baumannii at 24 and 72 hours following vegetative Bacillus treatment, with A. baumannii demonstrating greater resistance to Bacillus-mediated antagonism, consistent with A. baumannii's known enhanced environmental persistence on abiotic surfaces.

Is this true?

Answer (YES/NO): YES